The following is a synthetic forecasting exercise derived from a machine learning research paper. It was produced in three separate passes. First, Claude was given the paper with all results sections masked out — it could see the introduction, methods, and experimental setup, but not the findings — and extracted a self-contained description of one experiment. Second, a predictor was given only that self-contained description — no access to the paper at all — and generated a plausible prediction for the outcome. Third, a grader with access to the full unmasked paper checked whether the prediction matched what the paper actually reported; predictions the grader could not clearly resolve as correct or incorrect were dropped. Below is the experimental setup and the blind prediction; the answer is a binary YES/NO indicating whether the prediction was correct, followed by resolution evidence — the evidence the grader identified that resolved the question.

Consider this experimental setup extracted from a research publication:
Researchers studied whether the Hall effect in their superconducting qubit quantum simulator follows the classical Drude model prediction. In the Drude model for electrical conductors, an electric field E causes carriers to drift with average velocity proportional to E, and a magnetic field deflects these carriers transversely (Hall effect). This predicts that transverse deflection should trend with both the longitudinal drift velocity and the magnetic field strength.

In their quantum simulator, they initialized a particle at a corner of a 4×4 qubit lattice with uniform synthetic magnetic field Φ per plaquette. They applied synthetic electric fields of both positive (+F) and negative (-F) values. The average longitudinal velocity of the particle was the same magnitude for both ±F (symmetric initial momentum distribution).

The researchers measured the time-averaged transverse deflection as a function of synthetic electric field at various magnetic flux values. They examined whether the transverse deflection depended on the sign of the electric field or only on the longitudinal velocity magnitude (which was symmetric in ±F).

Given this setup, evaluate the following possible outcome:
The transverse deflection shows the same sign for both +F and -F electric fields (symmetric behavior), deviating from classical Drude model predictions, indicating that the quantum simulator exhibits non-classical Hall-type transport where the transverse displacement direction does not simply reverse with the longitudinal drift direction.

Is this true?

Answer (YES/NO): NO